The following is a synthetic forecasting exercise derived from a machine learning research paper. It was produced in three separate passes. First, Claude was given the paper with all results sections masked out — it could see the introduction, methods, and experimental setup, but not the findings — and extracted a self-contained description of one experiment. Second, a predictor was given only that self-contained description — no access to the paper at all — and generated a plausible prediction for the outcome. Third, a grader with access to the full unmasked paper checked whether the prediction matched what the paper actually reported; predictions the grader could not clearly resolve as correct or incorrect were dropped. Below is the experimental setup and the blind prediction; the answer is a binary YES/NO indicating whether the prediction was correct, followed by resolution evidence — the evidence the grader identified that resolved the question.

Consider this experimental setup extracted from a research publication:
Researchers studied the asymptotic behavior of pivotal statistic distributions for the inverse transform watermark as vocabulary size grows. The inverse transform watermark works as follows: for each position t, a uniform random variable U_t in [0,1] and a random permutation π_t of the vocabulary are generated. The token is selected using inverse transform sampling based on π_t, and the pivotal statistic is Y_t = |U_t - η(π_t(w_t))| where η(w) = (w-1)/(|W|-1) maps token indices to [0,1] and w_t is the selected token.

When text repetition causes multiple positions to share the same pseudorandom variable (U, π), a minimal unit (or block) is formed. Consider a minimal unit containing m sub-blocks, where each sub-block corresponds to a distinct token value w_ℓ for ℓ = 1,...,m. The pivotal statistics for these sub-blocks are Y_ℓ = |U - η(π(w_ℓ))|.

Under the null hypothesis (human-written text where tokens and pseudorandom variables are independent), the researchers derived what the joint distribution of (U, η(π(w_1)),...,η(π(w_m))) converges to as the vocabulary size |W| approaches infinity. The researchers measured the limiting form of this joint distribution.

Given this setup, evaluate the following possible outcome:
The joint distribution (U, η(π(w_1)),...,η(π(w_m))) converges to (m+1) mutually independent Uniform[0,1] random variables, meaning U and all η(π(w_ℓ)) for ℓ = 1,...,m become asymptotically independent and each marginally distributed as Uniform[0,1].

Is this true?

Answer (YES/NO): YES